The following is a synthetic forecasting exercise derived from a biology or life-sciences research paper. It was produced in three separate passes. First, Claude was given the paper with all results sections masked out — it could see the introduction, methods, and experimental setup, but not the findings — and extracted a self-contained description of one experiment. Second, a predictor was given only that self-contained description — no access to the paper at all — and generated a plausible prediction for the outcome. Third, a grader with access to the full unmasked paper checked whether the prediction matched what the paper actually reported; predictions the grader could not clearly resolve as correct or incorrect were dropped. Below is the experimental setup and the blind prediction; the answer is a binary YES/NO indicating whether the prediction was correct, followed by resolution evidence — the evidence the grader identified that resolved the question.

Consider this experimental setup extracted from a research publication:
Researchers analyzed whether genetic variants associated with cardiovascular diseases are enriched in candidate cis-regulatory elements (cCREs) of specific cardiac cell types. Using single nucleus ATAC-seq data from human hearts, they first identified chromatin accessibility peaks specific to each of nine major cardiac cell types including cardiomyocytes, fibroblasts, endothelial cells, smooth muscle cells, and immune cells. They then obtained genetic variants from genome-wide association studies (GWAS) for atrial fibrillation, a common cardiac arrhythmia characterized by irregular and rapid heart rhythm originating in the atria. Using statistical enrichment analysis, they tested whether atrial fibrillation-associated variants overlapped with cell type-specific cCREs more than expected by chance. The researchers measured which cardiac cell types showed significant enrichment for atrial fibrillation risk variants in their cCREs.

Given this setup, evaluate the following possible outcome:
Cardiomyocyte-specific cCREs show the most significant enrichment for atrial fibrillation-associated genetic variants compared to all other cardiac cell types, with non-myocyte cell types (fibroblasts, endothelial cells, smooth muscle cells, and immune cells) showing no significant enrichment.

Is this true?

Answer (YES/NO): YES